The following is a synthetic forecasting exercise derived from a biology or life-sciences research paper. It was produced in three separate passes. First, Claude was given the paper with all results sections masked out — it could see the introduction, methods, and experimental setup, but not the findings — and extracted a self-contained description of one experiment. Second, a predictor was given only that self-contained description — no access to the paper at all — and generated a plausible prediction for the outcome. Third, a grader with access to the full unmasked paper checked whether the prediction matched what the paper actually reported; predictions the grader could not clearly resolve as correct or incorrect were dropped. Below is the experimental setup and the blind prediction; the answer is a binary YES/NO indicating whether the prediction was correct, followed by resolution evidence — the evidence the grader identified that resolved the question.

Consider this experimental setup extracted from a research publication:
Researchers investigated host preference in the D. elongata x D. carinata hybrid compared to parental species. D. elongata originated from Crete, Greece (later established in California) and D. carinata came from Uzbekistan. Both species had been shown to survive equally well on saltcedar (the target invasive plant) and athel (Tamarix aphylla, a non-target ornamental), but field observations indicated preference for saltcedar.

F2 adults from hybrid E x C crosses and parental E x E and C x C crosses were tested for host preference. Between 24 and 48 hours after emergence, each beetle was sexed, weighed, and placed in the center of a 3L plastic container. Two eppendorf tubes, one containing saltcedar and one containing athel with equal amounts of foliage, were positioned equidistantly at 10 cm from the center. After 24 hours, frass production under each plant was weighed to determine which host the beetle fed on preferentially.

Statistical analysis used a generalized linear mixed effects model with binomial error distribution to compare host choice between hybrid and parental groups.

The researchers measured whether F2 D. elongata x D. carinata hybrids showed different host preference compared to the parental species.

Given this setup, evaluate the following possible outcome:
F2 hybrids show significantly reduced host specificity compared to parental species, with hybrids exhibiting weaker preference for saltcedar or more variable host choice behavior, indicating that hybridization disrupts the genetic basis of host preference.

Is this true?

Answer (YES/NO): NO